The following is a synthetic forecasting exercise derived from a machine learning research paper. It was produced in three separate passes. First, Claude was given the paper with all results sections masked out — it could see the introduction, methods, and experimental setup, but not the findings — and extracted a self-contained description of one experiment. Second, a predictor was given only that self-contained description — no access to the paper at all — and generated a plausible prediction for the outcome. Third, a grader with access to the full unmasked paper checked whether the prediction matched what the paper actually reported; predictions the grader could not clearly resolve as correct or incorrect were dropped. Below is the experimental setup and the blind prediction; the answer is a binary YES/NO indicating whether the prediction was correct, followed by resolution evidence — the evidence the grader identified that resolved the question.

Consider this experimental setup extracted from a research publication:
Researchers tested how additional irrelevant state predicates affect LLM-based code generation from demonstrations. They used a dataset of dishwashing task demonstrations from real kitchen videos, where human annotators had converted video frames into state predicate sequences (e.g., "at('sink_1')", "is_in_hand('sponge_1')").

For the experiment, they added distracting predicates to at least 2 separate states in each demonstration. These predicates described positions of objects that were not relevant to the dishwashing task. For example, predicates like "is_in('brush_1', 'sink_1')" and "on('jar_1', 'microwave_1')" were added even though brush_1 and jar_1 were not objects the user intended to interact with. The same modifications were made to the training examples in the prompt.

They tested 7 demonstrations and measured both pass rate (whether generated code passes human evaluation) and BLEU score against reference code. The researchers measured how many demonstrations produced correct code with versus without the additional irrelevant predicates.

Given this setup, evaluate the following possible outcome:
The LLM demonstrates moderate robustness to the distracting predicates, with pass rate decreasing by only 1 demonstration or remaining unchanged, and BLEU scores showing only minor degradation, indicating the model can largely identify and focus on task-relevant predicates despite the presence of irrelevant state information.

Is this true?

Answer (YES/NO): NO